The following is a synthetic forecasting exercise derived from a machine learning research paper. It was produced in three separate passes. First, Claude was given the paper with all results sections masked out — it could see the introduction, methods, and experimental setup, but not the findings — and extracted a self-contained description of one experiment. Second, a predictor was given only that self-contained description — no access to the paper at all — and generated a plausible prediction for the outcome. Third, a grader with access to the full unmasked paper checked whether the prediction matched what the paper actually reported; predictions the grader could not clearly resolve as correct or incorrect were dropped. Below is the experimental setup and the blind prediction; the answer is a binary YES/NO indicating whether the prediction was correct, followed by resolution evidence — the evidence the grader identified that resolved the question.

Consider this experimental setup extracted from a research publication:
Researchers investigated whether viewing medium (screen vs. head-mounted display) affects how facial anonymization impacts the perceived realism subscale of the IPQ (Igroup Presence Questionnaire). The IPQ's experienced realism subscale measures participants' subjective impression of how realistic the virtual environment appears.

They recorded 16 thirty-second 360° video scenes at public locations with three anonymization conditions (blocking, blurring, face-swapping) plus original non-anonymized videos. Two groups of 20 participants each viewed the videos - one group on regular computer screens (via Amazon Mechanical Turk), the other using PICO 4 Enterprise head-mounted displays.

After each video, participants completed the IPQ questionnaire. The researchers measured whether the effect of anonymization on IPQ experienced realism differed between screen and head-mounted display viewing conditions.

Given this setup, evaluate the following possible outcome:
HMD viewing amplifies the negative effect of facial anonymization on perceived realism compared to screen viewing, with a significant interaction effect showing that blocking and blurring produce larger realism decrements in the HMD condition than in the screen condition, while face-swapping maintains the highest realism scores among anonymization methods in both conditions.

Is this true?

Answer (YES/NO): NO